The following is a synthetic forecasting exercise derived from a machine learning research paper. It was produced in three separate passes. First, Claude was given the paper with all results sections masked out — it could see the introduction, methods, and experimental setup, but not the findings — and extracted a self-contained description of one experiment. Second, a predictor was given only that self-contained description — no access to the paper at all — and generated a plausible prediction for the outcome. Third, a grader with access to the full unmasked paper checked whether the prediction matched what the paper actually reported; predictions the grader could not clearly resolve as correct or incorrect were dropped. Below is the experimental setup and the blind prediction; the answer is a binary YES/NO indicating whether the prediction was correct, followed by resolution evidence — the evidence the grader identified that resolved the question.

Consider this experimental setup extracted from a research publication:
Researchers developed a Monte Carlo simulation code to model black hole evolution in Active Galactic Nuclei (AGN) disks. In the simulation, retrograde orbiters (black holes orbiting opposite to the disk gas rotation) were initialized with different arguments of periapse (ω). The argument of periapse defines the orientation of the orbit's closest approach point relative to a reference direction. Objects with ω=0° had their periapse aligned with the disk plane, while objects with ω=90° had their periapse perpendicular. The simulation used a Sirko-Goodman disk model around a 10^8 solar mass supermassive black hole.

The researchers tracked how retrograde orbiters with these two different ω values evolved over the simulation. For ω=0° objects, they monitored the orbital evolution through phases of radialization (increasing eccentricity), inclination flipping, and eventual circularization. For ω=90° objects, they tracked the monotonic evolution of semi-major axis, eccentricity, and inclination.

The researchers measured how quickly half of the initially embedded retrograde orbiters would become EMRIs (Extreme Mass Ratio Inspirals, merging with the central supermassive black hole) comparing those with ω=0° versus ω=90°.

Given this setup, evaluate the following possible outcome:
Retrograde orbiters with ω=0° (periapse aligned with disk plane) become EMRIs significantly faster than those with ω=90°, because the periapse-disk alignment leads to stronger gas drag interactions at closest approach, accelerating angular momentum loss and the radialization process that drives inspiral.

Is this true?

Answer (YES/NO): YES